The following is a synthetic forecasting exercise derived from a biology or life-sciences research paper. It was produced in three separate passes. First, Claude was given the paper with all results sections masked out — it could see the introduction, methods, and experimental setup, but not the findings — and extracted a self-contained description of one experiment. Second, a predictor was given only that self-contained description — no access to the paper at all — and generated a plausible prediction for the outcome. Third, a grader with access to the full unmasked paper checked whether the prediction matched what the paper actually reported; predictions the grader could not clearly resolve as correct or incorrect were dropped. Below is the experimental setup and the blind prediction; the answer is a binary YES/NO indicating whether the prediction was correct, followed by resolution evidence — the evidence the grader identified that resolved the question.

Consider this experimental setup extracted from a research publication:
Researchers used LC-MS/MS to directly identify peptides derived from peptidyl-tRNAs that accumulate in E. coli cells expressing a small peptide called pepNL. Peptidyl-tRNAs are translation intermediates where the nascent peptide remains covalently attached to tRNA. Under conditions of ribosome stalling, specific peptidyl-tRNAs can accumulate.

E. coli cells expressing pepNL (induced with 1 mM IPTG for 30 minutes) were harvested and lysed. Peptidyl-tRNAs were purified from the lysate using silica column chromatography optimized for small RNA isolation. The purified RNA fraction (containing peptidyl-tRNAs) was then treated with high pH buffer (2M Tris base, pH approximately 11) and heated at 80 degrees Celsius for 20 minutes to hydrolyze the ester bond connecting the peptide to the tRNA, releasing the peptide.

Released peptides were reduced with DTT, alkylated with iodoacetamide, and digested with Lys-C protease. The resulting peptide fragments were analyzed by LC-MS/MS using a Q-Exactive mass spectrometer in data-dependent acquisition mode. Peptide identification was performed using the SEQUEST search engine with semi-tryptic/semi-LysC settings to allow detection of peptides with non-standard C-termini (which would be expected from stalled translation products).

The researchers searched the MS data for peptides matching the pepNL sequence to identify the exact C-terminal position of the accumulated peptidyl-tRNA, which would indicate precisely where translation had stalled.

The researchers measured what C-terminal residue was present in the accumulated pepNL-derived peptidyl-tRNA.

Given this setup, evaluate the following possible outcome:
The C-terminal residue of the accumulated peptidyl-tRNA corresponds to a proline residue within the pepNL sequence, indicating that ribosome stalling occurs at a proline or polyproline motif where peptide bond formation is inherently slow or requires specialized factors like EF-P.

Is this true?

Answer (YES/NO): NO